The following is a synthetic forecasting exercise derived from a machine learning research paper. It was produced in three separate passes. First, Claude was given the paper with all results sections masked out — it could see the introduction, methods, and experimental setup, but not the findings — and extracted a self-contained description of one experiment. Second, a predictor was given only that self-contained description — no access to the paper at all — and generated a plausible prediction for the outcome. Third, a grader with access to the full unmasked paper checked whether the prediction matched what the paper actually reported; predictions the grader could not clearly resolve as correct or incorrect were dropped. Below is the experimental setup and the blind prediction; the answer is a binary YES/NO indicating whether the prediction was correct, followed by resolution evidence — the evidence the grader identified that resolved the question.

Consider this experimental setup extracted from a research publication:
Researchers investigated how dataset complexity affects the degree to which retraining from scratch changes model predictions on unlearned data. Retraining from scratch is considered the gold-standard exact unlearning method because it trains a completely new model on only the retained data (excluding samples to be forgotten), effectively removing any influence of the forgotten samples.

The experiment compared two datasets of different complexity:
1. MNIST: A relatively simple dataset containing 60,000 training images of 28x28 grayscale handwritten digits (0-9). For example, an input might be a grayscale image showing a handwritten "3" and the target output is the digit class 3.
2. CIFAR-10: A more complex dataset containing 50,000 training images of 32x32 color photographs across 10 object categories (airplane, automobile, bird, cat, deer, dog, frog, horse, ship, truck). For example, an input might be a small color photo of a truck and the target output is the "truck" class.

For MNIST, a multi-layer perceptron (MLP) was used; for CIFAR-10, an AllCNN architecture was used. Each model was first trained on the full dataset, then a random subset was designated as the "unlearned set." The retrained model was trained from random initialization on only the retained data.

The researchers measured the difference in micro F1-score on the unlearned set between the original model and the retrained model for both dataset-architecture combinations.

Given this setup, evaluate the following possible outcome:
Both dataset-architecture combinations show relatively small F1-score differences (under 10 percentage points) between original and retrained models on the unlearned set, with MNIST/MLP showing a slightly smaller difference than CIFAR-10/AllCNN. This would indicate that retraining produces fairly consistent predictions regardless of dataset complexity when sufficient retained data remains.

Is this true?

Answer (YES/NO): NO